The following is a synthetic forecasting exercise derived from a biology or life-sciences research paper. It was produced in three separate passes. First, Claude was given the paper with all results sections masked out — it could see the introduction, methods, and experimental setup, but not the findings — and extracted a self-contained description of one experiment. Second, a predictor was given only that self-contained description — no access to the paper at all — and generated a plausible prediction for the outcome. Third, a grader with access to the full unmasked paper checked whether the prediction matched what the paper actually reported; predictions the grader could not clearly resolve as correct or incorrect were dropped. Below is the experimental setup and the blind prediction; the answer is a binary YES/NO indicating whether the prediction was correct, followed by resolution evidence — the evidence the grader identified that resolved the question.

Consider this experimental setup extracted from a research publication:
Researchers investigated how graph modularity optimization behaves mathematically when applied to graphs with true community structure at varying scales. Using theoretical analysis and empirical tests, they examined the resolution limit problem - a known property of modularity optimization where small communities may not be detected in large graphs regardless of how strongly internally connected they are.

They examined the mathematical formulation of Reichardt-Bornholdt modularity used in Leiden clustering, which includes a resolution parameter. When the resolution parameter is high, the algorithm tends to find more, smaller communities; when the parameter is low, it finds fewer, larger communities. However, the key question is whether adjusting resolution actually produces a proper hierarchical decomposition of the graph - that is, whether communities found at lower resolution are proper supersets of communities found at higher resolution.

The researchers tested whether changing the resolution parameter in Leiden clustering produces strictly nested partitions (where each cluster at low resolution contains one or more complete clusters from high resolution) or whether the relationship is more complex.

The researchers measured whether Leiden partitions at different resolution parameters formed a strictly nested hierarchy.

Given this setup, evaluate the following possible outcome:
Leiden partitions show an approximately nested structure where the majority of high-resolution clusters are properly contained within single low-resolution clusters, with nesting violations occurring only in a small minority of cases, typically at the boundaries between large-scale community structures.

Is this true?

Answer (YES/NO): NO